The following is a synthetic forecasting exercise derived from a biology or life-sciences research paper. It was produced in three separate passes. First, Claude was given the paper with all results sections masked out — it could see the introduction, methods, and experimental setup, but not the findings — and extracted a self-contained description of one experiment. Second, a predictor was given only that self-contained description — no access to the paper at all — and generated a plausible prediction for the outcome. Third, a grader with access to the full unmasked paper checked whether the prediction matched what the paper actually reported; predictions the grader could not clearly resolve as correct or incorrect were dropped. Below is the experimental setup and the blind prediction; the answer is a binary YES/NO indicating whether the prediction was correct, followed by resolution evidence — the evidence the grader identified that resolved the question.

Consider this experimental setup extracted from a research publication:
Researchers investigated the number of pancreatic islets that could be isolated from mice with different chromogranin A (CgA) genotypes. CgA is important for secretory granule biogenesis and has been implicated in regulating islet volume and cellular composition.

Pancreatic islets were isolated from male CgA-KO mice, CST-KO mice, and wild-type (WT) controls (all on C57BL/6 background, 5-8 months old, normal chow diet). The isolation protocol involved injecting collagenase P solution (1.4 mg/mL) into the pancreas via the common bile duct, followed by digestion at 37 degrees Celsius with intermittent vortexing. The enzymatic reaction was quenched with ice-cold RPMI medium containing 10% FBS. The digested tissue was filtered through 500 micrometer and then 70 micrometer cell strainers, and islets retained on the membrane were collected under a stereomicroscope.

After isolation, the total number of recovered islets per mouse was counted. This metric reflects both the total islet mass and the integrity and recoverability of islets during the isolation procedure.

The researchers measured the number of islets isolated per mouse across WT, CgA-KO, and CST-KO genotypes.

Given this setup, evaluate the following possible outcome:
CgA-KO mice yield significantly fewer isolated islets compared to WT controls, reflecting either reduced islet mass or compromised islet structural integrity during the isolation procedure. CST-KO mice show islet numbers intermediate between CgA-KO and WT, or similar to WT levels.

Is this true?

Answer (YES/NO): NO